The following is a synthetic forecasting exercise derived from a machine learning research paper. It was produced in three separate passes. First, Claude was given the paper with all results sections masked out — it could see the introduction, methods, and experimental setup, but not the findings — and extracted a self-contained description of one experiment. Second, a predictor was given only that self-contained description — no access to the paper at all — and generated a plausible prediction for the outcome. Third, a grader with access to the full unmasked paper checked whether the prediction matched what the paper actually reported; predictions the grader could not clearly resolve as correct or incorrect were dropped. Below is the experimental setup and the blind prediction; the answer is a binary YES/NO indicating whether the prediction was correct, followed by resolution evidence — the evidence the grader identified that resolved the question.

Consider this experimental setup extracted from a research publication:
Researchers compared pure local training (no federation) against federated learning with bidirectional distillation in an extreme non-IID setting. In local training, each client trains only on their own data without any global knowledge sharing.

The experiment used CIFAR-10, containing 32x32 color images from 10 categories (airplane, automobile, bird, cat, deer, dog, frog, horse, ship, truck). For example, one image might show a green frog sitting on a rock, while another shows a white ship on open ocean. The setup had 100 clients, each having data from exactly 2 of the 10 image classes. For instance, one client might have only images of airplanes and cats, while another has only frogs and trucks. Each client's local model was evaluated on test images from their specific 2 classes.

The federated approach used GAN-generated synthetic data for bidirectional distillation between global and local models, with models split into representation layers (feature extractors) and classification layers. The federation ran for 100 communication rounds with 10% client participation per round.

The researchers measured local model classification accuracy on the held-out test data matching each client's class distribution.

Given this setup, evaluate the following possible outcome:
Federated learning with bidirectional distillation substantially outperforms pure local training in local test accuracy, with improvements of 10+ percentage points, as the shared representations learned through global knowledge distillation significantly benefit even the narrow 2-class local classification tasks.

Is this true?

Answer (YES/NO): NO